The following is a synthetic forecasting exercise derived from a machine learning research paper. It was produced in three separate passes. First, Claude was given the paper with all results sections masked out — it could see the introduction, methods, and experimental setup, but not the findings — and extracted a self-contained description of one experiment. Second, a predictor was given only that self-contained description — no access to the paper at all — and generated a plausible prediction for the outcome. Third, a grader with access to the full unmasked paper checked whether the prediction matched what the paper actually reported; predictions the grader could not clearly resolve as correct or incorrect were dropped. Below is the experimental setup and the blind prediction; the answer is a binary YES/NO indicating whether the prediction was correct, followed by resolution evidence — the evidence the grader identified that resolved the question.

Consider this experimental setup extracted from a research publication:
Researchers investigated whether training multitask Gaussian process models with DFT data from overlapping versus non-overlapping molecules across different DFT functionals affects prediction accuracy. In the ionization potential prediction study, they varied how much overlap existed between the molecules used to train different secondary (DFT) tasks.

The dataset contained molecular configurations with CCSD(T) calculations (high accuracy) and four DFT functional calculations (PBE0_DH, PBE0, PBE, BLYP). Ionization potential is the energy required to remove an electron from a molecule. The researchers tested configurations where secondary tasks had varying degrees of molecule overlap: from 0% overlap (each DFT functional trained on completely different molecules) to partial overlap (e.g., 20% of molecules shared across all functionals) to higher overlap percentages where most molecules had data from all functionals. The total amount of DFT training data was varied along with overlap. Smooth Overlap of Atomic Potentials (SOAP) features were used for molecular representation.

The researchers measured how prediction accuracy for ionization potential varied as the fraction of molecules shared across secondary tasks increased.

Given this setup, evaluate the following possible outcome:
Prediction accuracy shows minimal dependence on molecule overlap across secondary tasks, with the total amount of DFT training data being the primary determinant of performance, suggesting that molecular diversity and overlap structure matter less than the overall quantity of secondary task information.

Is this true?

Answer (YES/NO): NO